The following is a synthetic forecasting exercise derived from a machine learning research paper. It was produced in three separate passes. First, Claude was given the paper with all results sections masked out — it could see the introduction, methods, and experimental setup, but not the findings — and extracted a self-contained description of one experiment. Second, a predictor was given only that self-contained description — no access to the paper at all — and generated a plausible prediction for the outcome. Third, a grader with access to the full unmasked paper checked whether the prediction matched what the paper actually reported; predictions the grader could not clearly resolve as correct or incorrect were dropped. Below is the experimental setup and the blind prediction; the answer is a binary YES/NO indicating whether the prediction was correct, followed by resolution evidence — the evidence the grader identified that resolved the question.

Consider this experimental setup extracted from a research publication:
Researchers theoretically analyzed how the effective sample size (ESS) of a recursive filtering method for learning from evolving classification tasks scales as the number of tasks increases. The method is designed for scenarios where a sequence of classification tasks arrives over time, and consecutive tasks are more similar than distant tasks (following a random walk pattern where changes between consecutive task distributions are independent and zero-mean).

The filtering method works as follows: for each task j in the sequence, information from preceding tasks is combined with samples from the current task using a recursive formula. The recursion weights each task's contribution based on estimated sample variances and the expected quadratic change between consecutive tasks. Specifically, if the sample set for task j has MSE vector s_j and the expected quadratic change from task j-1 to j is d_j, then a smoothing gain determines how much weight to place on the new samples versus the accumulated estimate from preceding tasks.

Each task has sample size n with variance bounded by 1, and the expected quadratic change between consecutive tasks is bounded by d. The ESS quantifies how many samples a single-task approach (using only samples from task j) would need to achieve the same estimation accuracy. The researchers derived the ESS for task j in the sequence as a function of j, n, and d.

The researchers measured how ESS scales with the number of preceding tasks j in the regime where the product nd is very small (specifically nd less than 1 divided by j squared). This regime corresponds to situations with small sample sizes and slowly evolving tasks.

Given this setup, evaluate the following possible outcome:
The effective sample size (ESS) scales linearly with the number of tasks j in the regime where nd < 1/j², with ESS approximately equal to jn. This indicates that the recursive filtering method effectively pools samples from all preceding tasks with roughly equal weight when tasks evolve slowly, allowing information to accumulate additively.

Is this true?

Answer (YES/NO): NO